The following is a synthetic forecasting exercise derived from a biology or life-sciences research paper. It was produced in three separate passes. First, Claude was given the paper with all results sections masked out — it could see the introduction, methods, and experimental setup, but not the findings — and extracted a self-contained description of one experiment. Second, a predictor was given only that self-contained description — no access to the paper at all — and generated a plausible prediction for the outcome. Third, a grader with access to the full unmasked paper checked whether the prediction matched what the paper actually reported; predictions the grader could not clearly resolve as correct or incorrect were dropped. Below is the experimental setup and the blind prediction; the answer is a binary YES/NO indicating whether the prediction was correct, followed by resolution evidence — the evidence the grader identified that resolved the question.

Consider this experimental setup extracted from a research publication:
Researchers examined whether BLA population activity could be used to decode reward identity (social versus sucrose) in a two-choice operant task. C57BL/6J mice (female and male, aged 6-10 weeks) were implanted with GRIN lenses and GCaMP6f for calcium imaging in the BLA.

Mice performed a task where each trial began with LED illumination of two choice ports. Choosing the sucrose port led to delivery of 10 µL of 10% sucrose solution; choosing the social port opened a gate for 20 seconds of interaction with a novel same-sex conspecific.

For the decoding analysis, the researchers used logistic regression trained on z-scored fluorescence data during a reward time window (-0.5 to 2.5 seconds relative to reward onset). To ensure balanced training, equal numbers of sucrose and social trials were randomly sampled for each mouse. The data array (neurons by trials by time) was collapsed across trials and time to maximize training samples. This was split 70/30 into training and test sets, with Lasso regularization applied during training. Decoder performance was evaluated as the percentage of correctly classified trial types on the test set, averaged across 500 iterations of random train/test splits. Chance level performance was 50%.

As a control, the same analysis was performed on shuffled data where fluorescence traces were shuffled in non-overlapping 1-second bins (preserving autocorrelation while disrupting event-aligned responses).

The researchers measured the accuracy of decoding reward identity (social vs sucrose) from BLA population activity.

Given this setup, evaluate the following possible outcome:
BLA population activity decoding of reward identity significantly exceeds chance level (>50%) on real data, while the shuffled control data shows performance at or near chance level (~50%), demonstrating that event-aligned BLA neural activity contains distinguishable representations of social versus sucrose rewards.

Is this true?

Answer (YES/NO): YES